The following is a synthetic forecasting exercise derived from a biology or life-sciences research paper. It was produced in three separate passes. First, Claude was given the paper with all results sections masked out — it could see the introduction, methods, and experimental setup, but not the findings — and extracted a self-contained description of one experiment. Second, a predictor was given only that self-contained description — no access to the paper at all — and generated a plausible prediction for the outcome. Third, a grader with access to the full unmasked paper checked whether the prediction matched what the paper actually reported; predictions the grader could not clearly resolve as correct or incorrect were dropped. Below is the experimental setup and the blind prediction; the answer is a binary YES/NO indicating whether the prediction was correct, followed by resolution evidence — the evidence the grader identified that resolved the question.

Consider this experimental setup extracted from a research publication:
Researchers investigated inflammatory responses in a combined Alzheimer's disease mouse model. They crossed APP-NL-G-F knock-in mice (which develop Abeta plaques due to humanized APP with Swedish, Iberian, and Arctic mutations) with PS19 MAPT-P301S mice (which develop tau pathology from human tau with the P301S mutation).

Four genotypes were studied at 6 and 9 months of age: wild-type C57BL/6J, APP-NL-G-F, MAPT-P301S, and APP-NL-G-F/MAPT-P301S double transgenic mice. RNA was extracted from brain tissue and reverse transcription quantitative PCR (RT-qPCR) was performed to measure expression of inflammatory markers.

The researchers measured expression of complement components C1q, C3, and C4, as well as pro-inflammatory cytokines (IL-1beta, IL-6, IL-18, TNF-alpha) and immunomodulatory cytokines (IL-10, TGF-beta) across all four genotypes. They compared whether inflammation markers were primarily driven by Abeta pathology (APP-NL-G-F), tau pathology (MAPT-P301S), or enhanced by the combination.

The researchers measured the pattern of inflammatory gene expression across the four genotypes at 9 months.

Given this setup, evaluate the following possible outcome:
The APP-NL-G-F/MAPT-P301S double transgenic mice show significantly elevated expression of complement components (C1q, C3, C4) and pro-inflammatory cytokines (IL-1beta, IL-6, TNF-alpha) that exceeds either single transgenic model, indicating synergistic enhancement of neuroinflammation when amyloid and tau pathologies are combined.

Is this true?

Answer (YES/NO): NO